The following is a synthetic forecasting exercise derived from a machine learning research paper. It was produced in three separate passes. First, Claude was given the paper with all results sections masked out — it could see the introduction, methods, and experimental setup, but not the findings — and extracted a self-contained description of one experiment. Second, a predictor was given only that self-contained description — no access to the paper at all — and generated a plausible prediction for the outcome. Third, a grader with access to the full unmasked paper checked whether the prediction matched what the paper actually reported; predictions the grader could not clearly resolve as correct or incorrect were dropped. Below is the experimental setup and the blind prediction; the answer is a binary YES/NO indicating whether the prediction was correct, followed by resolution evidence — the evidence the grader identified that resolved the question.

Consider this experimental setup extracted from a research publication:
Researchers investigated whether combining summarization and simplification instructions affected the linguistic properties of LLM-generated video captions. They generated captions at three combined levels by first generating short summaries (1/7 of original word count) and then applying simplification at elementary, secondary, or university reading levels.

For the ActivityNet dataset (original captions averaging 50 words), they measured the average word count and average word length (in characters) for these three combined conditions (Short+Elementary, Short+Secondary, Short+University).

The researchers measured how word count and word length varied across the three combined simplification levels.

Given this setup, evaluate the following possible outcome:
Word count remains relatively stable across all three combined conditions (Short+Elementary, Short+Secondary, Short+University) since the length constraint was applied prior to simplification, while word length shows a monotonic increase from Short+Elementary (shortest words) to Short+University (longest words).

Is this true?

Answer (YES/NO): NO